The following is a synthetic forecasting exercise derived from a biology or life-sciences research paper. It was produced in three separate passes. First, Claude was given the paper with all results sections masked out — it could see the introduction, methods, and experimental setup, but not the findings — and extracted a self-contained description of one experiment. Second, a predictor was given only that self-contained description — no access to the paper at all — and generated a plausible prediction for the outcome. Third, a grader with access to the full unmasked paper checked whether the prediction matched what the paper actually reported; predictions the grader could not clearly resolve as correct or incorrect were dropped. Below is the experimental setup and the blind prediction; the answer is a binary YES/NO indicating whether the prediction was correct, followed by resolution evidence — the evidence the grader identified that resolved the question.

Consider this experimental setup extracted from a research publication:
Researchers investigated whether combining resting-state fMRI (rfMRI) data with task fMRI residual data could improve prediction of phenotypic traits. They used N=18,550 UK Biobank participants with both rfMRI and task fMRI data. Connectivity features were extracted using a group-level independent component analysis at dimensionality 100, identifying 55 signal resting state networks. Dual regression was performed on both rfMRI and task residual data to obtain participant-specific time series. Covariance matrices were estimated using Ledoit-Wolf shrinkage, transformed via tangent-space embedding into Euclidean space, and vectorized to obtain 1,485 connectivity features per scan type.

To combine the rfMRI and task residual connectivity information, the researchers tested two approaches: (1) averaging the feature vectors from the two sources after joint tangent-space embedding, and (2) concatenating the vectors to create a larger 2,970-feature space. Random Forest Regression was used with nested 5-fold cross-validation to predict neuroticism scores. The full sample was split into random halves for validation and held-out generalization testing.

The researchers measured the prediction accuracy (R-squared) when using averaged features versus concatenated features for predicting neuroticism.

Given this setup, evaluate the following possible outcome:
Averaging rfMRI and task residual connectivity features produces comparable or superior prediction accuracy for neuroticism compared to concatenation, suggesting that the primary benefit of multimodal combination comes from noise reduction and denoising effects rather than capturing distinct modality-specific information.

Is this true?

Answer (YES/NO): YES